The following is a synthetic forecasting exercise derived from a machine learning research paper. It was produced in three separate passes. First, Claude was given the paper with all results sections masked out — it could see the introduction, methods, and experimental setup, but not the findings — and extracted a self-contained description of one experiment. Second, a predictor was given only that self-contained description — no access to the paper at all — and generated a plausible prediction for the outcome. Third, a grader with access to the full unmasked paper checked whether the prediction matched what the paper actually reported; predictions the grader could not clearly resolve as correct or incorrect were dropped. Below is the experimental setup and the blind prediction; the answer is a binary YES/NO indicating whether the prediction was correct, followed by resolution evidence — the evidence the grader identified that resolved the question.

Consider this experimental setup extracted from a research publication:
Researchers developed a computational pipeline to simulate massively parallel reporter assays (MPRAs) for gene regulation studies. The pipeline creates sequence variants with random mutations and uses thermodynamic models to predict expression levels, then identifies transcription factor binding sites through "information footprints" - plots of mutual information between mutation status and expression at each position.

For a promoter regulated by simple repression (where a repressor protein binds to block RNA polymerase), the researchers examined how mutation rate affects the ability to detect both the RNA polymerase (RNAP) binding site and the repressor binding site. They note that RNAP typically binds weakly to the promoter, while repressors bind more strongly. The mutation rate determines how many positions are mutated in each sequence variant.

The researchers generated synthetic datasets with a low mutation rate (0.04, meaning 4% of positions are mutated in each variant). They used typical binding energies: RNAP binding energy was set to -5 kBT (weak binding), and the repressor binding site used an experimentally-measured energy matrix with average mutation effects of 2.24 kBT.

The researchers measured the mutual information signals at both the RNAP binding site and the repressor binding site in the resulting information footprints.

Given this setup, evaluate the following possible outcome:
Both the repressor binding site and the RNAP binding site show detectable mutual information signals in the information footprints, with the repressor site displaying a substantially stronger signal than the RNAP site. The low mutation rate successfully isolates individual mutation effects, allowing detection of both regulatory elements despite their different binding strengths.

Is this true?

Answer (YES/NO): NO